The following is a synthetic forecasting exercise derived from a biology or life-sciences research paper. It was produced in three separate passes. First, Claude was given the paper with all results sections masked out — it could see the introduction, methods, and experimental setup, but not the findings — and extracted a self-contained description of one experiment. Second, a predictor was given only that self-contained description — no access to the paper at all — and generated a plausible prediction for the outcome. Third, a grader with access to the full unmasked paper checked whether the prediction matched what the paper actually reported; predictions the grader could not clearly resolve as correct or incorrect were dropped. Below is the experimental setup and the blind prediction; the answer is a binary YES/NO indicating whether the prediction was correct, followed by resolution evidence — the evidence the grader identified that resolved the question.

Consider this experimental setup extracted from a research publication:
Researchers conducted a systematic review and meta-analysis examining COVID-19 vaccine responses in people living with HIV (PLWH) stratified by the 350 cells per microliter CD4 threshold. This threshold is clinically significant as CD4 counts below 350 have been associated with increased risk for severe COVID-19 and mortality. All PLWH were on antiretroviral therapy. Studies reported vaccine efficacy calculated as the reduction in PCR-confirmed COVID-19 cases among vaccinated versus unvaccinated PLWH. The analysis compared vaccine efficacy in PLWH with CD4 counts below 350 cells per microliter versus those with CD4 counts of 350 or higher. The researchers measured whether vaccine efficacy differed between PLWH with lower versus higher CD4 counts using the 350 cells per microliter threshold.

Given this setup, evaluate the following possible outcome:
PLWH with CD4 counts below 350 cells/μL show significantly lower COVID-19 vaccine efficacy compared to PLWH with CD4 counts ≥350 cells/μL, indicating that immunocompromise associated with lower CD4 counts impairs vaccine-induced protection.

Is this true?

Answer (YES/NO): NO